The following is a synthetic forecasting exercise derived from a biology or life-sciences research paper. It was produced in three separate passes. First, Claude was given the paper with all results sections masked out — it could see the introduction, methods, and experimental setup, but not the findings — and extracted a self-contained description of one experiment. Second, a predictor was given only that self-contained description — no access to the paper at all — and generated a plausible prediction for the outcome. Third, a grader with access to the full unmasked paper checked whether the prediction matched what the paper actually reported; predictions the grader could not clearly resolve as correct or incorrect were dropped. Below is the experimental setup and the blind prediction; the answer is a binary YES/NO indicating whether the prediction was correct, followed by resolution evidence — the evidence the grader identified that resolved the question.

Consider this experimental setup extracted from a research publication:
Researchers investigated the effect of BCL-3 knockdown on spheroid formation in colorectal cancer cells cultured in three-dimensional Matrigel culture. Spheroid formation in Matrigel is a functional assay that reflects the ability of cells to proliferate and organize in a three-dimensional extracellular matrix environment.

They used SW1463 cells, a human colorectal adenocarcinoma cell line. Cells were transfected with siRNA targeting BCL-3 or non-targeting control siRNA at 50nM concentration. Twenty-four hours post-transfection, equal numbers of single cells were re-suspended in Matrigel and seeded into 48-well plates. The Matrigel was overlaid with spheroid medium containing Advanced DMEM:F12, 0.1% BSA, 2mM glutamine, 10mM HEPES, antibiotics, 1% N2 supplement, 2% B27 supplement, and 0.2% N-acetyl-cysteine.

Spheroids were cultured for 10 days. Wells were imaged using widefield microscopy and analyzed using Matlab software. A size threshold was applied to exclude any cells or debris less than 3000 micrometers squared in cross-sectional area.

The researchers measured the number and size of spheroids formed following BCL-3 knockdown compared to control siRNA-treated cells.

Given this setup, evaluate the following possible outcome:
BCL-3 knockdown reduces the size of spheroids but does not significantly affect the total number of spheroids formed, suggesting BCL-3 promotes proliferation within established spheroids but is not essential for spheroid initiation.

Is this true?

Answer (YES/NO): NO